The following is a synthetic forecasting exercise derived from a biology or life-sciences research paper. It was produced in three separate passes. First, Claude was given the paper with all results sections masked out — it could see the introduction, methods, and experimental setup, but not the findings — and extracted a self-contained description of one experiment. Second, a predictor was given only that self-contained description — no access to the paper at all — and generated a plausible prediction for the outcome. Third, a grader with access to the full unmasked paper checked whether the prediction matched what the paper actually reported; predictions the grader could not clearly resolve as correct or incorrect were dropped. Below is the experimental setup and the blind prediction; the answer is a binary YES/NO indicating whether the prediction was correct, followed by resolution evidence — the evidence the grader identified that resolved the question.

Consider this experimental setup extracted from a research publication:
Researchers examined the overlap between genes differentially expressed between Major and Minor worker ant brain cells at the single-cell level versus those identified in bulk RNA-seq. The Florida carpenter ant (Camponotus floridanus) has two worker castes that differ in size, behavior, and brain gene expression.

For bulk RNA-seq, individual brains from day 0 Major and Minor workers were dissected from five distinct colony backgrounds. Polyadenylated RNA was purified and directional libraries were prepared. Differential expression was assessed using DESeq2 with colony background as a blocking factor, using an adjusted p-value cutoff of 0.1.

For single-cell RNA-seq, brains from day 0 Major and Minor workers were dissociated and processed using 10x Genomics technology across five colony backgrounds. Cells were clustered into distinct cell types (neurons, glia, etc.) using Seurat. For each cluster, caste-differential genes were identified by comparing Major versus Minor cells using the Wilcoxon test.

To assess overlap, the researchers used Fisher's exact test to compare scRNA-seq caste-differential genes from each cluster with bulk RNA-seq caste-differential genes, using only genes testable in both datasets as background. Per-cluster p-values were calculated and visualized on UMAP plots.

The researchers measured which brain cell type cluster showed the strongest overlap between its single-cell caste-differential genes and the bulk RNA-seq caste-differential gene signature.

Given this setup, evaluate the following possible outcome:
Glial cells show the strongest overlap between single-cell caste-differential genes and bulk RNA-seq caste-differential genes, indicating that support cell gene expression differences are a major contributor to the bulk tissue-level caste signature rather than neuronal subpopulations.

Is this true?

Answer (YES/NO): NO